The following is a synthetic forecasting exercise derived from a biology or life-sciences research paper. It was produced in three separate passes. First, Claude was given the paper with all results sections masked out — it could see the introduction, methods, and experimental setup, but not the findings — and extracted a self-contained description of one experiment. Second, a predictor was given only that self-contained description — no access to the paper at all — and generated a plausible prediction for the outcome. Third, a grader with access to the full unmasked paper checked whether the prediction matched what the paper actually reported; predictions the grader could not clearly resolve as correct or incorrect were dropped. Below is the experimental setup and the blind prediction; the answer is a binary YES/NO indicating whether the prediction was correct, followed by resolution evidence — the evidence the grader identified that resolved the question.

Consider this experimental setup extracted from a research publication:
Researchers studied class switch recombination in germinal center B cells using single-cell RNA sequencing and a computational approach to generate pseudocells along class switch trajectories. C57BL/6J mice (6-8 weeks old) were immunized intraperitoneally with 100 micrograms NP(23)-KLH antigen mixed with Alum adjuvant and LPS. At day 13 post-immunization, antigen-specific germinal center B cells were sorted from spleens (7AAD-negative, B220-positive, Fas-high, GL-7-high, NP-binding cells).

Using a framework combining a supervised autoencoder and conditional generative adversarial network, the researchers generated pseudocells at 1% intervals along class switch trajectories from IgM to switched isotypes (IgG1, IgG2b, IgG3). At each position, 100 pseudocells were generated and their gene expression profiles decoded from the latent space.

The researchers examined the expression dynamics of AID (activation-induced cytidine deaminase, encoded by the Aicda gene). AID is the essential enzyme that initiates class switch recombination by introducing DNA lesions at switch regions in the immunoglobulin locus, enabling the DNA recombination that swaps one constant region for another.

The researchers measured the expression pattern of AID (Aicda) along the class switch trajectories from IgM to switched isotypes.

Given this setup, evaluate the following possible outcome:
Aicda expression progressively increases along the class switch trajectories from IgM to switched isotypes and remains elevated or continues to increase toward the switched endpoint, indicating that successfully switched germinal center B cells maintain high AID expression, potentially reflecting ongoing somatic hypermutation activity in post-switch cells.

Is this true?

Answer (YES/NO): NO